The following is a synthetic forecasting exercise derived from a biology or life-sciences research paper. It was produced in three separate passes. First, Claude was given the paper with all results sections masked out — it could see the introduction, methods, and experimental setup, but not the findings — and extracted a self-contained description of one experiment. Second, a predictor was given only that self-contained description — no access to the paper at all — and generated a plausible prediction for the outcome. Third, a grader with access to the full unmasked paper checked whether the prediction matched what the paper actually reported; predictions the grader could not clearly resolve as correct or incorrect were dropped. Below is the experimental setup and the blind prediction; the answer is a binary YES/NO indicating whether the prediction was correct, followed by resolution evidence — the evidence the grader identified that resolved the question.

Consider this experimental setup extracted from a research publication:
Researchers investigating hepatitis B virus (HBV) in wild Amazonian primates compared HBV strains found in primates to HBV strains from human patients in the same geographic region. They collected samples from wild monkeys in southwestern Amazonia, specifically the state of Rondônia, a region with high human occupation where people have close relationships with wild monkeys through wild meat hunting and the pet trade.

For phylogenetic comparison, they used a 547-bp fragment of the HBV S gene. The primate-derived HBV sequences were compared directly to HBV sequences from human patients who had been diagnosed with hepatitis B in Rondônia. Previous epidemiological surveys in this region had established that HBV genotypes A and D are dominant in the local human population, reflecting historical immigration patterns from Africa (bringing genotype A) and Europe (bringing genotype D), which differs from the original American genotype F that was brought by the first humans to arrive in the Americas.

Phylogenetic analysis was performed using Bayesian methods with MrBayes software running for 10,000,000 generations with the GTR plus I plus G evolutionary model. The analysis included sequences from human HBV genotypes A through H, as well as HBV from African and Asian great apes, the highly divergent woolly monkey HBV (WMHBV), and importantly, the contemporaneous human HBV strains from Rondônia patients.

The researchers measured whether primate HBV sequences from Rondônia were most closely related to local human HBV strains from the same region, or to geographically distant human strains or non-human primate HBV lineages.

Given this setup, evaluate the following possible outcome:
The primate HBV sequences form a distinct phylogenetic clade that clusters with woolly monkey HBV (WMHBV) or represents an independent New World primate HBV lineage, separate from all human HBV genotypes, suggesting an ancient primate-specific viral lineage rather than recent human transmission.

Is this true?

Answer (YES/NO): NO